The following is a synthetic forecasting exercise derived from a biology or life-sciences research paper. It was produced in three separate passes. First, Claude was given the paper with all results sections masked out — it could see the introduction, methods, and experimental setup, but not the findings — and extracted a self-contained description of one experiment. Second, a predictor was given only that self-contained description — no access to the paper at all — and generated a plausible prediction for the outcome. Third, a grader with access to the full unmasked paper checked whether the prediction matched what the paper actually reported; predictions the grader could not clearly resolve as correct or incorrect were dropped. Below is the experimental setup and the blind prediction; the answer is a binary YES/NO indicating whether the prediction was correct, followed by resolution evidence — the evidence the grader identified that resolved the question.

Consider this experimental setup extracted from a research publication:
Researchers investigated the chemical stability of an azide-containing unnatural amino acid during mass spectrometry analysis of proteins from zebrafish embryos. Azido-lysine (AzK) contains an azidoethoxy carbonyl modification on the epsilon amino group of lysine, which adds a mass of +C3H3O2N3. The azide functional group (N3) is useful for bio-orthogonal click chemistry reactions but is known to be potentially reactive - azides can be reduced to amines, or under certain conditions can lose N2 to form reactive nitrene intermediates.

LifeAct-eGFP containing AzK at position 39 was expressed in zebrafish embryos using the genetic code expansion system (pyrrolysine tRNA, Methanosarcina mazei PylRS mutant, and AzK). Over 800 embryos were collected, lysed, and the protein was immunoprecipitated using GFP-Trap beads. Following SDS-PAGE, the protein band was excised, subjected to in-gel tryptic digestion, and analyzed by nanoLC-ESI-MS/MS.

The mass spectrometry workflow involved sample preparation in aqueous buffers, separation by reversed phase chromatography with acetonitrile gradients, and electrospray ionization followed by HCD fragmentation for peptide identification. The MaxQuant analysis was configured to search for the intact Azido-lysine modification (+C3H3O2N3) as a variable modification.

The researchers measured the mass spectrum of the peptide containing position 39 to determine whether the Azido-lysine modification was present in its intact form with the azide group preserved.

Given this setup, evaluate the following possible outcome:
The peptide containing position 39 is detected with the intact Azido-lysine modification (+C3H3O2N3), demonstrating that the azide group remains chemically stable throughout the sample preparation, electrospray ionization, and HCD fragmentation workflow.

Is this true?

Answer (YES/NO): YES